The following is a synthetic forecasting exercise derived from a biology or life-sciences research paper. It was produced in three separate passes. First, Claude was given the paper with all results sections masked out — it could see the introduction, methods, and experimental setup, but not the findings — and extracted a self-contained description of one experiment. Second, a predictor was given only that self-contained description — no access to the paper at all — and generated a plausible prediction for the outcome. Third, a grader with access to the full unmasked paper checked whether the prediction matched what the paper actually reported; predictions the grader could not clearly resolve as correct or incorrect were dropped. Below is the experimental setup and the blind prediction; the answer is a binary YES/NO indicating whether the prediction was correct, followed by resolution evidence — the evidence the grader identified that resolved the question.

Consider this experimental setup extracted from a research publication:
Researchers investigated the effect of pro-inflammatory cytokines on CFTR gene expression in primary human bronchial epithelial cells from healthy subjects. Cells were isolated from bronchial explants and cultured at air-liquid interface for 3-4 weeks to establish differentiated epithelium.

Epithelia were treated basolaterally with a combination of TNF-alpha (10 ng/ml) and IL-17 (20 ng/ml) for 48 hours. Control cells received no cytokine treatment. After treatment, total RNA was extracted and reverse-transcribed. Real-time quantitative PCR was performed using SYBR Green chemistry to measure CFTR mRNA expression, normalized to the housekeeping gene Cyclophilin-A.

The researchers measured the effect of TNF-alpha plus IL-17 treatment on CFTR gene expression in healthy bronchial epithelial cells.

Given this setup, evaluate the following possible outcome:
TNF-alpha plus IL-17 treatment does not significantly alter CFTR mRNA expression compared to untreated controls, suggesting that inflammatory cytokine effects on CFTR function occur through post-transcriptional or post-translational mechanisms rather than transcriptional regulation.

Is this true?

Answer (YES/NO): NO